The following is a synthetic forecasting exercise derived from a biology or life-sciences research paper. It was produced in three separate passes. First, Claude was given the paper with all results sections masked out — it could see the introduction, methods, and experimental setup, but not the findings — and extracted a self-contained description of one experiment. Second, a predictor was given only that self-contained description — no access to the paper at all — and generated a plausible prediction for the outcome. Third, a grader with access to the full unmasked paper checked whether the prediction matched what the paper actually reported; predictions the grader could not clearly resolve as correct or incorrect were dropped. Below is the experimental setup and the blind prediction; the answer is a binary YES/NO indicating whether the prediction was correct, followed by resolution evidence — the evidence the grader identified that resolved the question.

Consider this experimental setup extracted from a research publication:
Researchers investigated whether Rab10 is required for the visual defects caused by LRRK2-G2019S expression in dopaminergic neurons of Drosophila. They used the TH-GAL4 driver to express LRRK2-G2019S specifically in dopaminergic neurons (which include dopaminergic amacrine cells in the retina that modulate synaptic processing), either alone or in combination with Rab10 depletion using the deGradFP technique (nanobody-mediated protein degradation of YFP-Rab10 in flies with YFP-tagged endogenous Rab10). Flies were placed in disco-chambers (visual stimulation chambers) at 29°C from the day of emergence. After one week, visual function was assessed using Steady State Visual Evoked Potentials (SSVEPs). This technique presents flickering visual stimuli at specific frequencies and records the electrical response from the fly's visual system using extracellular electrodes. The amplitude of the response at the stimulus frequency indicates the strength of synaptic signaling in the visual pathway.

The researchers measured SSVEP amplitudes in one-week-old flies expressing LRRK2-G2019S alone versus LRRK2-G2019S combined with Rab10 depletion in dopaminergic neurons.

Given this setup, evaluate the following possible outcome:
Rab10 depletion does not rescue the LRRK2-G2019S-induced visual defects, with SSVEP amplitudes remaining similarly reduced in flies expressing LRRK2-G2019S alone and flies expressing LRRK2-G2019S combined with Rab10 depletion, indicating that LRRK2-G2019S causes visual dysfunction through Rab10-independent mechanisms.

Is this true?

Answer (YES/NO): NO